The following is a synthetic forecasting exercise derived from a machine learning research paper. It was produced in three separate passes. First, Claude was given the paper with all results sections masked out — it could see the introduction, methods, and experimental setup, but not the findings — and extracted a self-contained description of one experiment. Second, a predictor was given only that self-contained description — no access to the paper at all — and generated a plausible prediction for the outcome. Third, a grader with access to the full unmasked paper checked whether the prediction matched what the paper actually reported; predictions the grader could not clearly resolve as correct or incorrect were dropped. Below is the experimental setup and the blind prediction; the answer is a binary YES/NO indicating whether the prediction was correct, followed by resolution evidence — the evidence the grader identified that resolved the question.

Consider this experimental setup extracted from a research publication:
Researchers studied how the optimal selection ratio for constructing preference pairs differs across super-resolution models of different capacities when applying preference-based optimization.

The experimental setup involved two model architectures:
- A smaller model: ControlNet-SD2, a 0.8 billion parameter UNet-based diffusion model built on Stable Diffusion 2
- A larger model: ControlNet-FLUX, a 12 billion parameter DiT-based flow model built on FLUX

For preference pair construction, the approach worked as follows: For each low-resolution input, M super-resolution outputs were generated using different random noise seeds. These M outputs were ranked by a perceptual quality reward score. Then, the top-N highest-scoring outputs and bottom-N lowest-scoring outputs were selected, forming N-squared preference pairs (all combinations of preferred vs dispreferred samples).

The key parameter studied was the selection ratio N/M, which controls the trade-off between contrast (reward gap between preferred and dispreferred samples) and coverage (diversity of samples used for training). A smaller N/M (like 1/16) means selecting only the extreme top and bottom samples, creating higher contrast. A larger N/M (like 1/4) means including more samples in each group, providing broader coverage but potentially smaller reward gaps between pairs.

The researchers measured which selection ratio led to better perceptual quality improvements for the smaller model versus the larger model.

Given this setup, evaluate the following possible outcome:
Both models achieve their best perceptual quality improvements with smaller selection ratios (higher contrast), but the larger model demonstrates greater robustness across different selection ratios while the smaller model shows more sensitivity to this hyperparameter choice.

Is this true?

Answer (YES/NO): NO